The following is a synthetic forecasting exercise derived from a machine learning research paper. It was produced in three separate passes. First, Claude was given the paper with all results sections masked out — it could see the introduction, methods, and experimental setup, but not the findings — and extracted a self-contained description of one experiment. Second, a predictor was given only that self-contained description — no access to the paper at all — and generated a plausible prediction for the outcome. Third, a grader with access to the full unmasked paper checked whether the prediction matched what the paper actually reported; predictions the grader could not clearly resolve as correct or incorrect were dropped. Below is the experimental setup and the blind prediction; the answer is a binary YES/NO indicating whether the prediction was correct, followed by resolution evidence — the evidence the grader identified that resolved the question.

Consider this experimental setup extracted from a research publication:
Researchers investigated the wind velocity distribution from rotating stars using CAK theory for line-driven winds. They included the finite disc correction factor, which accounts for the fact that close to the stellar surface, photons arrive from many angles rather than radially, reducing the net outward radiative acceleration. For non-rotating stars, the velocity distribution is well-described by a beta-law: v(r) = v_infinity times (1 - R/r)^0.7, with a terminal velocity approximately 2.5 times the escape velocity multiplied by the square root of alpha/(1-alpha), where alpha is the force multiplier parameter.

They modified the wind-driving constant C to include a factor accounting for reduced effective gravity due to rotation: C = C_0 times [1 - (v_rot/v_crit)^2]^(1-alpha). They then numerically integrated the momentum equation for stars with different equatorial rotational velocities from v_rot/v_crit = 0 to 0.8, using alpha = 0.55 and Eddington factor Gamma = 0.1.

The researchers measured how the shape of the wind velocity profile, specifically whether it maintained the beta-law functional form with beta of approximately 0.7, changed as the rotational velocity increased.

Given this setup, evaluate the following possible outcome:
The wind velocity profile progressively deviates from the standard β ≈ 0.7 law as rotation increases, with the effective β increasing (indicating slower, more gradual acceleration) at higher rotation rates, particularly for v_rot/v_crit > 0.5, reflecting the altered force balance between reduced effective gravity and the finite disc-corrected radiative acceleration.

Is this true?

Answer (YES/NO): NO